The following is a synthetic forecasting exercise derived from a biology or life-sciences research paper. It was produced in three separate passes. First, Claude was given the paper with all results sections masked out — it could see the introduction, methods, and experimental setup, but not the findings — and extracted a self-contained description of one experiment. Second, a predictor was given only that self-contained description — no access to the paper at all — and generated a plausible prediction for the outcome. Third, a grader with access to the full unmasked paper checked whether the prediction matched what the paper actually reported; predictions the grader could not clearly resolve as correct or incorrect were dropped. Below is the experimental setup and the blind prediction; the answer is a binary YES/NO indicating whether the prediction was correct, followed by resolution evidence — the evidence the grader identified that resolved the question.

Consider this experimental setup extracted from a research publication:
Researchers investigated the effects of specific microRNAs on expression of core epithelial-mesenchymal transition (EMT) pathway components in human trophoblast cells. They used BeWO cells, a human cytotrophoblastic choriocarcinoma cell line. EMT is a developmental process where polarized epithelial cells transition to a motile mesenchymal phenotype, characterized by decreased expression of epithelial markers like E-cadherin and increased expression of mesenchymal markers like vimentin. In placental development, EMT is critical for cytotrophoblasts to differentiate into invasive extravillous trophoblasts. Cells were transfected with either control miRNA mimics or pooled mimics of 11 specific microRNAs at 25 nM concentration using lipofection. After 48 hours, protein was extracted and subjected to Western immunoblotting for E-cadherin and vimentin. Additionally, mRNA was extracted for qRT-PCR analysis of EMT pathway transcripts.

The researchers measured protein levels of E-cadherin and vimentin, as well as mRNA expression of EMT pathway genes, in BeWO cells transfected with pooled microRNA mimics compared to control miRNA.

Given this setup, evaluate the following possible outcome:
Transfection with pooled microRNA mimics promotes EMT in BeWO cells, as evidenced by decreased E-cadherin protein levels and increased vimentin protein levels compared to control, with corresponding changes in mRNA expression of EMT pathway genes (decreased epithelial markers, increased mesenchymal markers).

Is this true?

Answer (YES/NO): NO